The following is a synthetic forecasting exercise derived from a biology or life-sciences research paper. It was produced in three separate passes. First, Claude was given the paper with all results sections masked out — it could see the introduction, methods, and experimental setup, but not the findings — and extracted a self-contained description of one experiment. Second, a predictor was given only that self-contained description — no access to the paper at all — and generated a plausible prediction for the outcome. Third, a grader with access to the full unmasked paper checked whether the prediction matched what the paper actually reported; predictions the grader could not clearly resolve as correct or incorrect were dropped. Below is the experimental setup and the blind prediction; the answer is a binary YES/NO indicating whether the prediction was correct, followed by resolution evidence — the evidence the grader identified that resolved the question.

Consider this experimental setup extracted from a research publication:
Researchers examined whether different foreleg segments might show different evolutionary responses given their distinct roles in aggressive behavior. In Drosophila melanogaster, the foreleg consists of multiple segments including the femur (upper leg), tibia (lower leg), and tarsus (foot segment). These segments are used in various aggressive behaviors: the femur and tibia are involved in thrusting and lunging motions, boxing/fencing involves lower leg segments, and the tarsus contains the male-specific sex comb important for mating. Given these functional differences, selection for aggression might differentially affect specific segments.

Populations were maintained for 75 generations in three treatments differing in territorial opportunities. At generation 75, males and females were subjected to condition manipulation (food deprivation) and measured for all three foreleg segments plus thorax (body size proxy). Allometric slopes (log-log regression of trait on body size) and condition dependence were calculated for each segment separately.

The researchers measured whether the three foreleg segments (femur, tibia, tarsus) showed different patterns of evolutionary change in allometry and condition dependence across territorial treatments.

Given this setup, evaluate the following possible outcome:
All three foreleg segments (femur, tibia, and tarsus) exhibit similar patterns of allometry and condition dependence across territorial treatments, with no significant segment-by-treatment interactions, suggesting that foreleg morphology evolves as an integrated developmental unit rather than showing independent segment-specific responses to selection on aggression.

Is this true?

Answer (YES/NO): NO